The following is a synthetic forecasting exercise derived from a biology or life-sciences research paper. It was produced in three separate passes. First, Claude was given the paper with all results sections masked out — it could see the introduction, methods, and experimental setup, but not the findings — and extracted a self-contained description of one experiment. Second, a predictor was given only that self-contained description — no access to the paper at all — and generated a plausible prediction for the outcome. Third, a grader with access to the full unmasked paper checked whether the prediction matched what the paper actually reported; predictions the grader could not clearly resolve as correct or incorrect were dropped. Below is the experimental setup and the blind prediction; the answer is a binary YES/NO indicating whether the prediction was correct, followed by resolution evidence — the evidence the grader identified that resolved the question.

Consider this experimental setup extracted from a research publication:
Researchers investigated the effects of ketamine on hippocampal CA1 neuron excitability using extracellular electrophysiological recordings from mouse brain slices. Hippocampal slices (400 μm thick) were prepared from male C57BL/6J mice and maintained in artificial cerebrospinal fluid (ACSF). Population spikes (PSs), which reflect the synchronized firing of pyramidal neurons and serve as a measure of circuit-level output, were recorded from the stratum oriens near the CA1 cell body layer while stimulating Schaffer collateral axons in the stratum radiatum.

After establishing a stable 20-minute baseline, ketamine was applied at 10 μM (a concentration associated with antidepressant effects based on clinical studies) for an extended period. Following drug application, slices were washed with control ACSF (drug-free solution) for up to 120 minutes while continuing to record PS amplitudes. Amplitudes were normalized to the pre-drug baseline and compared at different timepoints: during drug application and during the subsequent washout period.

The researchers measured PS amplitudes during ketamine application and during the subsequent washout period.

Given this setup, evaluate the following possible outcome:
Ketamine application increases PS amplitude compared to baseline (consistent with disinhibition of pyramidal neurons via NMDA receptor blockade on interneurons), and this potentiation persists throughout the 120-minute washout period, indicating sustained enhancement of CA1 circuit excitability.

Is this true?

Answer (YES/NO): NO